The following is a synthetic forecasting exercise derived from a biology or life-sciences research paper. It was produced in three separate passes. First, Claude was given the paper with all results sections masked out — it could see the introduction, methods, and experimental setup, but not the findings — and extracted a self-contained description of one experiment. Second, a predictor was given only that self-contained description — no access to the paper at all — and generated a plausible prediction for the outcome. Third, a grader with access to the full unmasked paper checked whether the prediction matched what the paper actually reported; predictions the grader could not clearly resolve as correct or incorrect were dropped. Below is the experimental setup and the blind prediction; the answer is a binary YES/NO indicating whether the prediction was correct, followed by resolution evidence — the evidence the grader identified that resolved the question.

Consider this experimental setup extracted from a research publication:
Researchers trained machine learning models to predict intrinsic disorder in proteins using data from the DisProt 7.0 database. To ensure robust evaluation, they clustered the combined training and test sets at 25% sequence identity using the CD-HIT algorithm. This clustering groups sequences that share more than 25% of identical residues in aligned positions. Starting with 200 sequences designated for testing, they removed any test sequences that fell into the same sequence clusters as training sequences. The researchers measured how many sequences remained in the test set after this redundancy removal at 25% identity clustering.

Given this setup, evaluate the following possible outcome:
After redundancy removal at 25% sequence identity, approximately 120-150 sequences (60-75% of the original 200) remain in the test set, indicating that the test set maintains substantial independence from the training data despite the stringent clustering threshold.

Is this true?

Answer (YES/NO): NO